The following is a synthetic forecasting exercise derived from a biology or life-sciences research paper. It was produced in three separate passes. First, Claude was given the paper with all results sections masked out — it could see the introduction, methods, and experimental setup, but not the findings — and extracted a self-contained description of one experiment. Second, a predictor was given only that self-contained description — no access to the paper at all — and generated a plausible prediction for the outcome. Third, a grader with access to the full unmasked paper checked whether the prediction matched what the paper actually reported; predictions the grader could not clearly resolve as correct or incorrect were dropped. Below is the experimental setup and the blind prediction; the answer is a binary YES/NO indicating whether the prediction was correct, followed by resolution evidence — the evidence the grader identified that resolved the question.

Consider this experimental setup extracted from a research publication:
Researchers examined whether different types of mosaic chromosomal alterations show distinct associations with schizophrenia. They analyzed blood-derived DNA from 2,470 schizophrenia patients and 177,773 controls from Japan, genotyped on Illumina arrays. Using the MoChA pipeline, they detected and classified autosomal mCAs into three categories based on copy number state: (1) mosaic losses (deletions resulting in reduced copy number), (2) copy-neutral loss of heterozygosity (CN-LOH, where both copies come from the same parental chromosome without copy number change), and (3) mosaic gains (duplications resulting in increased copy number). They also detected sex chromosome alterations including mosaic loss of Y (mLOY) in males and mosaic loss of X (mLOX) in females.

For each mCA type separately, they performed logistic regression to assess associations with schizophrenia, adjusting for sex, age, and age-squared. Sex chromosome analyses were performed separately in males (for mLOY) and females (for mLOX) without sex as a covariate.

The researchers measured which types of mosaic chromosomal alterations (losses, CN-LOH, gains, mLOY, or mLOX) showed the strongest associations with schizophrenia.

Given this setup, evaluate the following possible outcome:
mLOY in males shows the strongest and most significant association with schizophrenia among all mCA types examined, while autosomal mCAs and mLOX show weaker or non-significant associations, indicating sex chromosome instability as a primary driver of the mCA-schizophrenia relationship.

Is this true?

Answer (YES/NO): NO